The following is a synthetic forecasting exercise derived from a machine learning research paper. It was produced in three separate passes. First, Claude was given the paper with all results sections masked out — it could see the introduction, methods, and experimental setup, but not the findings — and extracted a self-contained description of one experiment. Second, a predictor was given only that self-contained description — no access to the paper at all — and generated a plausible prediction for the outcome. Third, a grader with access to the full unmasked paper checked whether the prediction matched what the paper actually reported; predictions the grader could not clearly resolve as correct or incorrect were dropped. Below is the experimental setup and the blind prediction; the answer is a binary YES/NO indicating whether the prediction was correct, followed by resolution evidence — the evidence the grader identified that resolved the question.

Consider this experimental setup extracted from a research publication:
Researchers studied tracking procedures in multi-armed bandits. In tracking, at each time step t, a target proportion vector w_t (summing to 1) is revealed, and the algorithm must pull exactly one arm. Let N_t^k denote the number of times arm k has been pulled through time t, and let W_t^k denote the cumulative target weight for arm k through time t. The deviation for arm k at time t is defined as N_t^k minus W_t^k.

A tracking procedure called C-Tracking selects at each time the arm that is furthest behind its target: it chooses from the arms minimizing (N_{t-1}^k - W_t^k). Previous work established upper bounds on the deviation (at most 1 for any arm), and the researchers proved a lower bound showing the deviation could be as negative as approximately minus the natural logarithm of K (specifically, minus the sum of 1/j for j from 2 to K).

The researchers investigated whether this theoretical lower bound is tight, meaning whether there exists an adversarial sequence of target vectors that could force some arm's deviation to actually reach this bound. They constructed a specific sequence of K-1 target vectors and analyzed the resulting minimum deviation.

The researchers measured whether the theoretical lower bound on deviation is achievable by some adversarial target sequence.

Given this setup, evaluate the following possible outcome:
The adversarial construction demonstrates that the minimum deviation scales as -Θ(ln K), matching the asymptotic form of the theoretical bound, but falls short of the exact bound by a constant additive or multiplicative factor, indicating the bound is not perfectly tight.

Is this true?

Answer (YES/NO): NO